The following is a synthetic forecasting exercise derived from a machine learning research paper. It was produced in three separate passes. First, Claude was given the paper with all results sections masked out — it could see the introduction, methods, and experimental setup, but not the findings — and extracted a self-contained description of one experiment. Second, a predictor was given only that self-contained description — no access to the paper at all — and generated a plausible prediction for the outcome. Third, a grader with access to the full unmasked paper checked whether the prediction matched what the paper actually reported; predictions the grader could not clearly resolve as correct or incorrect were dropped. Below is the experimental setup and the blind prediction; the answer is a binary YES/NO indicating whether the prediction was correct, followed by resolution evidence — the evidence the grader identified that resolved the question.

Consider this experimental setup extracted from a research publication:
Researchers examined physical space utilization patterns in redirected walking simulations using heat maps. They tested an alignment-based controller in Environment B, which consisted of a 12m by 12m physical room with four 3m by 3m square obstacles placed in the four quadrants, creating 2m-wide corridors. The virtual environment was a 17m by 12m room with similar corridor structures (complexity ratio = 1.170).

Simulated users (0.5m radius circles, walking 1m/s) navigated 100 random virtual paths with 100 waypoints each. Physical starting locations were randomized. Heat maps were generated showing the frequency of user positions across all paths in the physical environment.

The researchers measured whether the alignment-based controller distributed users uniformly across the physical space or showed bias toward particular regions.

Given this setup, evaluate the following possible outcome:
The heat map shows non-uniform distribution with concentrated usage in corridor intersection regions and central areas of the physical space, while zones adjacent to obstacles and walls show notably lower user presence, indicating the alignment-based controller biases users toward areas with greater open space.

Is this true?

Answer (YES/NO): NO